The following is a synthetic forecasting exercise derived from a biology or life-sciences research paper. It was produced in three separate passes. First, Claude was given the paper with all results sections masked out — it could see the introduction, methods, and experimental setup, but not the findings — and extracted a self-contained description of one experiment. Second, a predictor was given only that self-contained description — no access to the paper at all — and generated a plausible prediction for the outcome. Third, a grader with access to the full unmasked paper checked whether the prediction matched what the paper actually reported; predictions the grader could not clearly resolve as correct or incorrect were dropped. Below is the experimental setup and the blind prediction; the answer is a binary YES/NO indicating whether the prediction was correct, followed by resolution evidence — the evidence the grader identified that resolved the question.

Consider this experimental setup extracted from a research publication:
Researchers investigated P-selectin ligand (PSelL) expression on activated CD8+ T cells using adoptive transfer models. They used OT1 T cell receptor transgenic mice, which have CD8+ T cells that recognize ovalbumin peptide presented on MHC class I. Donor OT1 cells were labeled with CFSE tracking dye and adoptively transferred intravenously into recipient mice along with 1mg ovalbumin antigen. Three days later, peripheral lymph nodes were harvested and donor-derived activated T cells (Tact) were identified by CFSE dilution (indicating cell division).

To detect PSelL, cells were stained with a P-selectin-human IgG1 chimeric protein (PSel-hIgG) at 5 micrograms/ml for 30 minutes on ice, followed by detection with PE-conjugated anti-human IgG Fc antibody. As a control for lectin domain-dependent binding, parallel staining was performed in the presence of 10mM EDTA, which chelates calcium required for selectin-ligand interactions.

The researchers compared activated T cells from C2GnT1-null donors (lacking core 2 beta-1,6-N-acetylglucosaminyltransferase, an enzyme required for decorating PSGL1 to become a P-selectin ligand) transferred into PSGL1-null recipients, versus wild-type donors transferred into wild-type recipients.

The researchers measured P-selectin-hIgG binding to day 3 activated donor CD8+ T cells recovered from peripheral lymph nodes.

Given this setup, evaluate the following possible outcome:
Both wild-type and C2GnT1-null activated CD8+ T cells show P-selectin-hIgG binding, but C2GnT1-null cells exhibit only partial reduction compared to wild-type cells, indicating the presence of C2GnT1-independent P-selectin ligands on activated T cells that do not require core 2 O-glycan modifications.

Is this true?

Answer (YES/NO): NO